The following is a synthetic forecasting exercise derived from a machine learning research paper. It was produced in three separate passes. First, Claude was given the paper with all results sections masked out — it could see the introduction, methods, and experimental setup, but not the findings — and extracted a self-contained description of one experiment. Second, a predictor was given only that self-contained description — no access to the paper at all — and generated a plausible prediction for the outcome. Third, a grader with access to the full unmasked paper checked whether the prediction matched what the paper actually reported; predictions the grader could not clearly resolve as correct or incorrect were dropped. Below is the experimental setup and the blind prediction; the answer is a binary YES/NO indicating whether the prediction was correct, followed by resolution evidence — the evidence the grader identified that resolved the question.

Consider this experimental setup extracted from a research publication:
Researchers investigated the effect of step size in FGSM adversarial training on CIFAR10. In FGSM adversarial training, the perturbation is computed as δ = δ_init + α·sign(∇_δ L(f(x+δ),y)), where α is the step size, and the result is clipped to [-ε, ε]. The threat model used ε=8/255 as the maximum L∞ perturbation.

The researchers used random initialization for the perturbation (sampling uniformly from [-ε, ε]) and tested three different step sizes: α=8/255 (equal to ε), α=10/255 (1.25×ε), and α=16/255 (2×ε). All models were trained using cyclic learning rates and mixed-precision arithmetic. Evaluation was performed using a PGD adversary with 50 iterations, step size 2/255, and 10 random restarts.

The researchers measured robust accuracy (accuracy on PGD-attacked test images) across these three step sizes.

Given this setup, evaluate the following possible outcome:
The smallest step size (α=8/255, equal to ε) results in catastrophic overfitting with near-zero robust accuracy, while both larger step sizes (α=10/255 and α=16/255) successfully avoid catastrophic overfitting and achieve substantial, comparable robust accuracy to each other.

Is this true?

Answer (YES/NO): NO